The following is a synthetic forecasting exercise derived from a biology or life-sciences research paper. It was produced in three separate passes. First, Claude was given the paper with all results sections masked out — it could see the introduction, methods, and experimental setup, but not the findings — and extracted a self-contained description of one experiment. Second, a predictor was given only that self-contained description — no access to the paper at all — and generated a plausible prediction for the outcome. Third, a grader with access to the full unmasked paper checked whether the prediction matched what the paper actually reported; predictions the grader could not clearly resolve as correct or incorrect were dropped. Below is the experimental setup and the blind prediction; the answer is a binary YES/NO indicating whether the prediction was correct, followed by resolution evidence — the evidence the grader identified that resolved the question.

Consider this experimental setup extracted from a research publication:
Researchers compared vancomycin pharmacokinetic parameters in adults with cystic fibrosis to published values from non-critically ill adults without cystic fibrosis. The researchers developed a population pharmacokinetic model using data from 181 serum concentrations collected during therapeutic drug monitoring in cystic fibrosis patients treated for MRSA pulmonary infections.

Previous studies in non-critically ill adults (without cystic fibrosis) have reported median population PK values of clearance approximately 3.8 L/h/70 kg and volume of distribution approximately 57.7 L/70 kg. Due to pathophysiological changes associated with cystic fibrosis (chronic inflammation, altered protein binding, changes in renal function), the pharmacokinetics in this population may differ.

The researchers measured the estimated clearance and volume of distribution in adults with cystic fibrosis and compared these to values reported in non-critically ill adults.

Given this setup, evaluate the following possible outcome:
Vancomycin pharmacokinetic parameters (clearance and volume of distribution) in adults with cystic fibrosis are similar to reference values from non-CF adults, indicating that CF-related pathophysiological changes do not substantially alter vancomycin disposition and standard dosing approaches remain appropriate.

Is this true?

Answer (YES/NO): NO